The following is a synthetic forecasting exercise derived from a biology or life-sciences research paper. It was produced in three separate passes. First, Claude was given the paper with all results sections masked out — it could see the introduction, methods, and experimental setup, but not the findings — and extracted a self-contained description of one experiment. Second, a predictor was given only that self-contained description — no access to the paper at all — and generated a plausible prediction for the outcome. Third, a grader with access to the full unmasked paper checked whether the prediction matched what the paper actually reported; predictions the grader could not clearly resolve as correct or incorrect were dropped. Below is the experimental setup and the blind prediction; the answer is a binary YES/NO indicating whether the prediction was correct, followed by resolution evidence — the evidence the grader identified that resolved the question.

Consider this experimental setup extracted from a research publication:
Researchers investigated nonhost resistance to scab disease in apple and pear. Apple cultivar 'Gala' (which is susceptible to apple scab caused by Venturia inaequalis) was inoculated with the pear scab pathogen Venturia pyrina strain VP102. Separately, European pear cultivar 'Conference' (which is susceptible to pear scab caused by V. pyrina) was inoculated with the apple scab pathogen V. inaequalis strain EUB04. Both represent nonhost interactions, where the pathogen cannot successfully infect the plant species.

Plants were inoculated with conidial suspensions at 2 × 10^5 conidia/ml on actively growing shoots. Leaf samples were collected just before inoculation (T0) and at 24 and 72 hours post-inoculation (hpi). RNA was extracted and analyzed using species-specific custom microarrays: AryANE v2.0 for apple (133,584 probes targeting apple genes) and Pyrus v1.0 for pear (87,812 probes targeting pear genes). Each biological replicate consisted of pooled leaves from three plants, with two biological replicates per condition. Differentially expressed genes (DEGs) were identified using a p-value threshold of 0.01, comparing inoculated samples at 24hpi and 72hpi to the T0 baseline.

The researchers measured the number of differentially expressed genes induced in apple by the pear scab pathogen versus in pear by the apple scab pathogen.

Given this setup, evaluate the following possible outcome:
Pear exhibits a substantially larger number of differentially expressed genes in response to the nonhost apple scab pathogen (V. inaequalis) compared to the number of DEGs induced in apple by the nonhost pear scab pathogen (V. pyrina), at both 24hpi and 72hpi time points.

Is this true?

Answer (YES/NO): YES